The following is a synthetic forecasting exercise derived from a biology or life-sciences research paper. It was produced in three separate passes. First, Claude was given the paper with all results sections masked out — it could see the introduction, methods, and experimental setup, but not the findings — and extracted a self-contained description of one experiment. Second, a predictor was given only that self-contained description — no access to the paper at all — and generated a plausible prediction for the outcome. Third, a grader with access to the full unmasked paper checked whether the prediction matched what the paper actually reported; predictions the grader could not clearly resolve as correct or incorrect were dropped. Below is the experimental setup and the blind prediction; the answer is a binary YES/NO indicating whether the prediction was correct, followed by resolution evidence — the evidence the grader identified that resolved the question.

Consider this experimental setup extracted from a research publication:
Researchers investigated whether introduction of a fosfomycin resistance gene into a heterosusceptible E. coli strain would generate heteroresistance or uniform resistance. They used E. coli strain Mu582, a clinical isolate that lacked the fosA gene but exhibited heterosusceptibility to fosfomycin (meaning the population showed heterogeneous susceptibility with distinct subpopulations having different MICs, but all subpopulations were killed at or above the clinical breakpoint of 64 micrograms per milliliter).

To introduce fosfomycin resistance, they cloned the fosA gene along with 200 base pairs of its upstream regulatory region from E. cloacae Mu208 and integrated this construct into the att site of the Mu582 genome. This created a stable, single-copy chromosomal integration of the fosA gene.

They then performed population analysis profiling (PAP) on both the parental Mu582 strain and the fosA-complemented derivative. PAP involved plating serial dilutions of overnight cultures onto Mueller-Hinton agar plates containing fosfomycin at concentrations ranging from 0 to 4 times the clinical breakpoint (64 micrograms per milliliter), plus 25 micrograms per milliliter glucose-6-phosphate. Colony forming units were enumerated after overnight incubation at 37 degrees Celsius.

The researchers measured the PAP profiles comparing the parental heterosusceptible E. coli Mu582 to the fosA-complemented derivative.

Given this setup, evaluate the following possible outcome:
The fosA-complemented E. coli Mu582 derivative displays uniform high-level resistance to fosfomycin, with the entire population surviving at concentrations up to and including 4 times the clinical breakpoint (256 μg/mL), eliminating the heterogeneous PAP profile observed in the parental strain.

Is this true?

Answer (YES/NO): NO